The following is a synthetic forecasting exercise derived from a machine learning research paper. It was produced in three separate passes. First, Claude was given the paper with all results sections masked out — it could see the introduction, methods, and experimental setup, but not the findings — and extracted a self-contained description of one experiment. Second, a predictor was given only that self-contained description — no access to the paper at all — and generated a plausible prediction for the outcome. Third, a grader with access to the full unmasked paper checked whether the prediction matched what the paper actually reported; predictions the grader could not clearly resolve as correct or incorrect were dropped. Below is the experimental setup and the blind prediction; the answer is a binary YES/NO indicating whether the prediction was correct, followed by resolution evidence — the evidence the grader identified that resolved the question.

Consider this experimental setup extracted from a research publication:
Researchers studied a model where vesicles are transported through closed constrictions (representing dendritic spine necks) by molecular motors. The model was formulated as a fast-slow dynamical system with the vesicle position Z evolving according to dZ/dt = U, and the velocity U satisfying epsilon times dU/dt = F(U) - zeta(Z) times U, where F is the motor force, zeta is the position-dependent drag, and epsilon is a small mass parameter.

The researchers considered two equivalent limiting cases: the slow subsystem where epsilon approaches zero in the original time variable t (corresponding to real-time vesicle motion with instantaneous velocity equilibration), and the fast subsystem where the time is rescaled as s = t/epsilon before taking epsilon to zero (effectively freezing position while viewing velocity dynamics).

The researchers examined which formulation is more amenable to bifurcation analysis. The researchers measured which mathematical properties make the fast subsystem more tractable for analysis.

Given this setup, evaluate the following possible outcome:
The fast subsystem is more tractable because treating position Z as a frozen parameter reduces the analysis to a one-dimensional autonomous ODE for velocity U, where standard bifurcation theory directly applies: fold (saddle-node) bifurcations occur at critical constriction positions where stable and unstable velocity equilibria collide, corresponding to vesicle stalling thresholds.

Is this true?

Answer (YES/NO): YES